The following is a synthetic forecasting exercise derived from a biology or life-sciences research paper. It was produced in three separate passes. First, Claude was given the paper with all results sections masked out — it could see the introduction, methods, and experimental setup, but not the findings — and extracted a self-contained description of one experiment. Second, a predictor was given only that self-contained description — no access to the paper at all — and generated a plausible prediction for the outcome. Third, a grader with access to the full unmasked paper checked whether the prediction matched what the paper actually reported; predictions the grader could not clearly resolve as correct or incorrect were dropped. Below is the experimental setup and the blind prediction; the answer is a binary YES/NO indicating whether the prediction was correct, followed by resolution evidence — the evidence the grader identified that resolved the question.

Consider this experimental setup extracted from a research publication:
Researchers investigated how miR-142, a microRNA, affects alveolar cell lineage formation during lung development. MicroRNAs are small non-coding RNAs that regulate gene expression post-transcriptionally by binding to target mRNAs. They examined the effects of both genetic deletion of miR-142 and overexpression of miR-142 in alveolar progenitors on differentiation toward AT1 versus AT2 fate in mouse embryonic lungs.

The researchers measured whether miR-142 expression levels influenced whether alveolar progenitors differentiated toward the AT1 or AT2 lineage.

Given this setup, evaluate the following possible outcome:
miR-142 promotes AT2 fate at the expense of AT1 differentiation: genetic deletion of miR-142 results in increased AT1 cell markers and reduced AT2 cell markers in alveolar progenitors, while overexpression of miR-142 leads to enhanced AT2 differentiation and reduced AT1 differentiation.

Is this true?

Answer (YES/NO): NO